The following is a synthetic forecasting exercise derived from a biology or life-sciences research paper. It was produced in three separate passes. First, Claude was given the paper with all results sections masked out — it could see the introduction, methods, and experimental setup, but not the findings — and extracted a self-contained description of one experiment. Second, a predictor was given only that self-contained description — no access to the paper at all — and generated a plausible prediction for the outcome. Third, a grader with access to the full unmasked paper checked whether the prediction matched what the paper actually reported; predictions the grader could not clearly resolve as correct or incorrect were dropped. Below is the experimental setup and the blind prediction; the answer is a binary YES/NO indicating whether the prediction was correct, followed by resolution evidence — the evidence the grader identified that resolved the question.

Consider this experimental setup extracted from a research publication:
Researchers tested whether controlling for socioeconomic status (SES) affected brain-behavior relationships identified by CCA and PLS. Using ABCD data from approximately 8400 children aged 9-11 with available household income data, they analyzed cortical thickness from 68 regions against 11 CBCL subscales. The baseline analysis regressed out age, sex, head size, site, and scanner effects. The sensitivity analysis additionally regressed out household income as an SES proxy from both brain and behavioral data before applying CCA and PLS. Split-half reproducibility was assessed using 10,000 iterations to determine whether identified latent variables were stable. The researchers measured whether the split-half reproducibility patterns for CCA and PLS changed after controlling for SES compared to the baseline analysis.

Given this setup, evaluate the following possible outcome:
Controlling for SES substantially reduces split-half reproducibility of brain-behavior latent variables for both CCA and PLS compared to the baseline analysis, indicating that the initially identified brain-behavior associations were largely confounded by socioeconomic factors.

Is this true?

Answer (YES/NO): NO